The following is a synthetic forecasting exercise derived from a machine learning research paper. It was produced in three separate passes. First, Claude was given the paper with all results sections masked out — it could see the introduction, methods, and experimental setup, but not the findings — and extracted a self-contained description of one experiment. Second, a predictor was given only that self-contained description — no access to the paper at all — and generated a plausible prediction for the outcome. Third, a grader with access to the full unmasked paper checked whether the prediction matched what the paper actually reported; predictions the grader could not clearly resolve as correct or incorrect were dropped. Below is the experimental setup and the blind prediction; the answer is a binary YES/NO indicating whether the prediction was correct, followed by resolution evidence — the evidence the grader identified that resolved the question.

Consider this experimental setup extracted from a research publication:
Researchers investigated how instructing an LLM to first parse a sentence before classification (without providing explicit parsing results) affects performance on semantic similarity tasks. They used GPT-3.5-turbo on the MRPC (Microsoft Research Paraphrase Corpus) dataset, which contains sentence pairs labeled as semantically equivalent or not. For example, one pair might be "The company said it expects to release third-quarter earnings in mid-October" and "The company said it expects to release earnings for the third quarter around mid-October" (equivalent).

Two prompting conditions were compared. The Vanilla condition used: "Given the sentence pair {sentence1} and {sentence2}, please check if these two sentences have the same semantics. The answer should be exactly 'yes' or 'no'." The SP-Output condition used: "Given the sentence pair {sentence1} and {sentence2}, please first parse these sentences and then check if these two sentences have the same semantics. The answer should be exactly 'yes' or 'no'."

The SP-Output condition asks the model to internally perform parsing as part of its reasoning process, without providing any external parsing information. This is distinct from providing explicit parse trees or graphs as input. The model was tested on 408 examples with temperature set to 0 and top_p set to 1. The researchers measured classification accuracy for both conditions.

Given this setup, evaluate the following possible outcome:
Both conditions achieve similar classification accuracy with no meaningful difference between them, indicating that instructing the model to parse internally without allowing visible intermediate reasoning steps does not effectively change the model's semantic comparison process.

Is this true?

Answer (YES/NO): YES